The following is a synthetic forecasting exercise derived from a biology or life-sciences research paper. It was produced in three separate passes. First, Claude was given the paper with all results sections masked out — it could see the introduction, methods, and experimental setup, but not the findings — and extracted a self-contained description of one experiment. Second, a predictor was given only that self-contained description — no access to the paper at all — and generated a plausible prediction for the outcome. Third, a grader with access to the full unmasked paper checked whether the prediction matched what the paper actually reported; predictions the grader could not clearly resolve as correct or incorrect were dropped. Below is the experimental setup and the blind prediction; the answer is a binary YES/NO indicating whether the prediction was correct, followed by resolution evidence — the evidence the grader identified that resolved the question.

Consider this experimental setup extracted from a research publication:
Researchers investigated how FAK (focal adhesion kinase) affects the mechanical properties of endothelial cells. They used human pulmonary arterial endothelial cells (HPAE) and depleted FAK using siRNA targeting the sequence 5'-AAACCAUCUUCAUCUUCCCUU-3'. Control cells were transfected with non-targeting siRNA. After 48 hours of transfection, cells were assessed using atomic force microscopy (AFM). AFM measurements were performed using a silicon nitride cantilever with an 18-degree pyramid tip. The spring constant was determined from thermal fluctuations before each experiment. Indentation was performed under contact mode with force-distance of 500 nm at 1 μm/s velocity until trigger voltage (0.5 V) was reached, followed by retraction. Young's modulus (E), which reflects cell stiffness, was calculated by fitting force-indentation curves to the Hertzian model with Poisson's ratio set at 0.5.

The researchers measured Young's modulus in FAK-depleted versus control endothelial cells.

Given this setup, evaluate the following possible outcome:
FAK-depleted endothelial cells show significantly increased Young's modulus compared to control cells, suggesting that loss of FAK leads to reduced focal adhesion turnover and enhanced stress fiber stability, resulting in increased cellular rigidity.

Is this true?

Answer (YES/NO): YES